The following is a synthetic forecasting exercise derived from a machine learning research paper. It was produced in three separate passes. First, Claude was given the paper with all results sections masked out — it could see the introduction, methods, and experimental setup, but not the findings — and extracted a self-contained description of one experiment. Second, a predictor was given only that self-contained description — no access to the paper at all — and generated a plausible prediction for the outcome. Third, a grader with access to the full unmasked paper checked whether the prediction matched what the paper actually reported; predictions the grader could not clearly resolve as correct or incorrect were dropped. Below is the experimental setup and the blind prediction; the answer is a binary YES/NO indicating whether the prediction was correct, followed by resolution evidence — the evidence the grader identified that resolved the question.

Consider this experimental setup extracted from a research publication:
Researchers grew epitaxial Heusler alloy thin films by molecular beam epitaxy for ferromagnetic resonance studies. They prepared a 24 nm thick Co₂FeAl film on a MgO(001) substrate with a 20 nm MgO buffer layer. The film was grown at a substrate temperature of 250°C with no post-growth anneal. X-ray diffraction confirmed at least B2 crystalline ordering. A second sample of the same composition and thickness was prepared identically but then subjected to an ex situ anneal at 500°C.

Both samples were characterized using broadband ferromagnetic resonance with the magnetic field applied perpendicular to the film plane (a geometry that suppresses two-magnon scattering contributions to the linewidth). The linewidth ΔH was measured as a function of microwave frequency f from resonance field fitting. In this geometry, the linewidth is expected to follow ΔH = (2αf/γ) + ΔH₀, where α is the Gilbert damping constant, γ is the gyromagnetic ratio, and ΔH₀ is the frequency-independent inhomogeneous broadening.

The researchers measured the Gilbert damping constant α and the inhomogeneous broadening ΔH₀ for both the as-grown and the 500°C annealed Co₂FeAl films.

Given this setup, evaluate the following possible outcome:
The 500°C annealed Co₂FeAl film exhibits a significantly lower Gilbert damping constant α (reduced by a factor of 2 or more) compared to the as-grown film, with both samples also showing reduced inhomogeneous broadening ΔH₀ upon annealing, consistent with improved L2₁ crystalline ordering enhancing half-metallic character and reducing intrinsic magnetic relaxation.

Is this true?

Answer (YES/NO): NO